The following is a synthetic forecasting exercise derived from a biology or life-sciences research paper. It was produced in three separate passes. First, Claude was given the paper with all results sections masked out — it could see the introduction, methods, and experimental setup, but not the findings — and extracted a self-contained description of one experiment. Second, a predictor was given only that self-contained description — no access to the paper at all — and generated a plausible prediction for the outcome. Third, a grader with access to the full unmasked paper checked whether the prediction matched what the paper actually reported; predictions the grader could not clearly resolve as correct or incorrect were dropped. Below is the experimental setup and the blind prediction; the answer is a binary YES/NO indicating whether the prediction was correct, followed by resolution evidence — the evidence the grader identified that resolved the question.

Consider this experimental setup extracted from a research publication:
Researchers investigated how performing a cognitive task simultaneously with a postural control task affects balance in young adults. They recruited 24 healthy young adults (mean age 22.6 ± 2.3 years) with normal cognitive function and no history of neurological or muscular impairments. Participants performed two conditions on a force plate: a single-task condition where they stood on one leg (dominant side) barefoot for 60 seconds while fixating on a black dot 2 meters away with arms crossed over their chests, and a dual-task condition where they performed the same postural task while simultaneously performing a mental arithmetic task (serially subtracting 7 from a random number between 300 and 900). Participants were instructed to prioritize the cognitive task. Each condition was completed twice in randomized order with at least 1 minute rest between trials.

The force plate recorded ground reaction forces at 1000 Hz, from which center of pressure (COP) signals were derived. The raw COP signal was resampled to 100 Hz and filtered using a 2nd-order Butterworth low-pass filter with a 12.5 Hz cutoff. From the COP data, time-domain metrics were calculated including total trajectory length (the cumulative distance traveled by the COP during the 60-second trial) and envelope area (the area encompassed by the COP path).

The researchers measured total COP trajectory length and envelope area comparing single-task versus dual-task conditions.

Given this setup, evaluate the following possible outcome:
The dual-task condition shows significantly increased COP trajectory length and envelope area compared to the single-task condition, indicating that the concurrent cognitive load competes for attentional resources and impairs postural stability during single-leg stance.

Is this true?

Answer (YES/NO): NO